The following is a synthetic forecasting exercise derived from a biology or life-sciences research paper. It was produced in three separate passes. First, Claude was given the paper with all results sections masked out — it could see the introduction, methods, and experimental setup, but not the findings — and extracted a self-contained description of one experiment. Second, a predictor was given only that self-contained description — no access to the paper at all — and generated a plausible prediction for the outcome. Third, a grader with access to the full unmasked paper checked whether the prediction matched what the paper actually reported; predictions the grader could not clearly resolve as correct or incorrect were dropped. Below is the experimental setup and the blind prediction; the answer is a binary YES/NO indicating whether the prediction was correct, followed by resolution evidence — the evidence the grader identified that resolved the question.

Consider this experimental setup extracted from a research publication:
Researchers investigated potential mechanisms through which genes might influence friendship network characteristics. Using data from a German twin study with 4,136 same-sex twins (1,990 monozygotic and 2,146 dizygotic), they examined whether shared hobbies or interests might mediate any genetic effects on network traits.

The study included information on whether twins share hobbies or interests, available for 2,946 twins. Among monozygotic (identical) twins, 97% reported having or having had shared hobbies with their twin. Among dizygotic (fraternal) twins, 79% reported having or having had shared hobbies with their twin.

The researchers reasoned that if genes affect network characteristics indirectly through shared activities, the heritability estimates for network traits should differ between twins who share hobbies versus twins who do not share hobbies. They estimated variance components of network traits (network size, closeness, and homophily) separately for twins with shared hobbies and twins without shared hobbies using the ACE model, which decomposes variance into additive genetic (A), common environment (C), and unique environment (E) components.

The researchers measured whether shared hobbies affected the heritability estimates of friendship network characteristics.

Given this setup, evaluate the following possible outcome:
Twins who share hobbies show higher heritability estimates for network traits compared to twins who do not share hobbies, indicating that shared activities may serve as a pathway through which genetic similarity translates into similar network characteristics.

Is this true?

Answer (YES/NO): NO